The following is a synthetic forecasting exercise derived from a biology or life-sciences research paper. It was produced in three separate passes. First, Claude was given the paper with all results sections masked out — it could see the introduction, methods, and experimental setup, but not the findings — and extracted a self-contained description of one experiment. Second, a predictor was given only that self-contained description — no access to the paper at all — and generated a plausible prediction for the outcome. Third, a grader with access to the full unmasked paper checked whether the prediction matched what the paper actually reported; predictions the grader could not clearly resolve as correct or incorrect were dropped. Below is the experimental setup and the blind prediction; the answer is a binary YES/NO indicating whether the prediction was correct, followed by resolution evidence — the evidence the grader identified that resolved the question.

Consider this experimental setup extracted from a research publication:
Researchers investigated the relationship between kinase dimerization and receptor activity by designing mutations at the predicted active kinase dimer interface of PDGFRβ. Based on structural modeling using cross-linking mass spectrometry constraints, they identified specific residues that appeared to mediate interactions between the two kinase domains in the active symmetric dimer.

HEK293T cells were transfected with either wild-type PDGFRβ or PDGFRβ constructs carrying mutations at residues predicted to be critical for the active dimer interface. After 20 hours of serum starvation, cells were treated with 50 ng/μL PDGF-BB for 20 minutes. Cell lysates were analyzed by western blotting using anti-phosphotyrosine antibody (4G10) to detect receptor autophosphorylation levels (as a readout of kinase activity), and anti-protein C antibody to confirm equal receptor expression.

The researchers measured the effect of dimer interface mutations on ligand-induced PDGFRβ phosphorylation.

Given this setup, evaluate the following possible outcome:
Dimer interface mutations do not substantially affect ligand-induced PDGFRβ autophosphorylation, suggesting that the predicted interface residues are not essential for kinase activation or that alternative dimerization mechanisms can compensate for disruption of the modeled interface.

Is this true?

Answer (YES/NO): NO